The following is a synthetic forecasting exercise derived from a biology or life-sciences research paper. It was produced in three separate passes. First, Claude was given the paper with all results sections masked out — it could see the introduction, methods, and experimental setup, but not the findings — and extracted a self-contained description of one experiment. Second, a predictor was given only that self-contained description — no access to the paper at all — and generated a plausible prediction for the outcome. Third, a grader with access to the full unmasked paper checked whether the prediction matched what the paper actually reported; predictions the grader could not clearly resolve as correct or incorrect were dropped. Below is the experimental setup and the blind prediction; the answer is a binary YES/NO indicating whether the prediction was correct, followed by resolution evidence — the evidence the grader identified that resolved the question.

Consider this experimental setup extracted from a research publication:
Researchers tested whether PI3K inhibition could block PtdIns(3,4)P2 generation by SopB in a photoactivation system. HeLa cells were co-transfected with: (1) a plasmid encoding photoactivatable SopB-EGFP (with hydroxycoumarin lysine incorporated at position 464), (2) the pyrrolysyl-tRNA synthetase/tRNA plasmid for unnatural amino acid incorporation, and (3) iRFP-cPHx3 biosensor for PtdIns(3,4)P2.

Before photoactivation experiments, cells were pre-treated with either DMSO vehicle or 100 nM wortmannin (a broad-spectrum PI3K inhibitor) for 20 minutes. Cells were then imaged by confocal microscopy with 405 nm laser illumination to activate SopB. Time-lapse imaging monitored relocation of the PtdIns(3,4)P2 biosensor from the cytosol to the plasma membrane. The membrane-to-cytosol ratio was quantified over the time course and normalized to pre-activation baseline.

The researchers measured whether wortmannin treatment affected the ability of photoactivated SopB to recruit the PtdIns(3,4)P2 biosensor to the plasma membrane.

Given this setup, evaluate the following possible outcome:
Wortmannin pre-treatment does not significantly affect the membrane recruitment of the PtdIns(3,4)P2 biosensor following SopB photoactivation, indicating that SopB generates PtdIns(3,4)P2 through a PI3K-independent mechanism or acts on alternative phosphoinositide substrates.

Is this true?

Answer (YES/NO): YES